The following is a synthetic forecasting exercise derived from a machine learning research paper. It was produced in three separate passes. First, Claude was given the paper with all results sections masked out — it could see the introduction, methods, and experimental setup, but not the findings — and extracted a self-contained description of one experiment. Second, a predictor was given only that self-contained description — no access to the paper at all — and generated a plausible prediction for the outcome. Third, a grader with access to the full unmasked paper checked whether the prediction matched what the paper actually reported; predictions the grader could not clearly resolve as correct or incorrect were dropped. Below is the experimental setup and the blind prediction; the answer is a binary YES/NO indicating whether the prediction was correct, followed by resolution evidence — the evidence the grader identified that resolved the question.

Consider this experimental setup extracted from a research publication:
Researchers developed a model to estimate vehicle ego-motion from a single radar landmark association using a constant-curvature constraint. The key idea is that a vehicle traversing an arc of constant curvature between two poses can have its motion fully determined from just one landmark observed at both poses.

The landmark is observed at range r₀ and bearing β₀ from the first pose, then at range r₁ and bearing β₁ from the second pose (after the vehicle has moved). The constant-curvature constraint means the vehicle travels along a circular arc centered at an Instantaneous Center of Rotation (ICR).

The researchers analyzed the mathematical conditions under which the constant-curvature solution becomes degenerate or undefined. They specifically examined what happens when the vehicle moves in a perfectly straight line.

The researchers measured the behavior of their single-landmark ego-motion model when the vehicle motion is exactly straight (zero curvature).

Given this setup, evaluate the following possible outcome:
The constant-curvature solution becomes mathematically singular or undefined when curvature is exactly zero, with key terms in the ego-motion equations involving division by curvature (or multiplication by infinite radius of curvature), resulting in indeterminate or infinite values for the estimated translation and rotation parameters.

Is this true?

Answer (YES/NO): NO